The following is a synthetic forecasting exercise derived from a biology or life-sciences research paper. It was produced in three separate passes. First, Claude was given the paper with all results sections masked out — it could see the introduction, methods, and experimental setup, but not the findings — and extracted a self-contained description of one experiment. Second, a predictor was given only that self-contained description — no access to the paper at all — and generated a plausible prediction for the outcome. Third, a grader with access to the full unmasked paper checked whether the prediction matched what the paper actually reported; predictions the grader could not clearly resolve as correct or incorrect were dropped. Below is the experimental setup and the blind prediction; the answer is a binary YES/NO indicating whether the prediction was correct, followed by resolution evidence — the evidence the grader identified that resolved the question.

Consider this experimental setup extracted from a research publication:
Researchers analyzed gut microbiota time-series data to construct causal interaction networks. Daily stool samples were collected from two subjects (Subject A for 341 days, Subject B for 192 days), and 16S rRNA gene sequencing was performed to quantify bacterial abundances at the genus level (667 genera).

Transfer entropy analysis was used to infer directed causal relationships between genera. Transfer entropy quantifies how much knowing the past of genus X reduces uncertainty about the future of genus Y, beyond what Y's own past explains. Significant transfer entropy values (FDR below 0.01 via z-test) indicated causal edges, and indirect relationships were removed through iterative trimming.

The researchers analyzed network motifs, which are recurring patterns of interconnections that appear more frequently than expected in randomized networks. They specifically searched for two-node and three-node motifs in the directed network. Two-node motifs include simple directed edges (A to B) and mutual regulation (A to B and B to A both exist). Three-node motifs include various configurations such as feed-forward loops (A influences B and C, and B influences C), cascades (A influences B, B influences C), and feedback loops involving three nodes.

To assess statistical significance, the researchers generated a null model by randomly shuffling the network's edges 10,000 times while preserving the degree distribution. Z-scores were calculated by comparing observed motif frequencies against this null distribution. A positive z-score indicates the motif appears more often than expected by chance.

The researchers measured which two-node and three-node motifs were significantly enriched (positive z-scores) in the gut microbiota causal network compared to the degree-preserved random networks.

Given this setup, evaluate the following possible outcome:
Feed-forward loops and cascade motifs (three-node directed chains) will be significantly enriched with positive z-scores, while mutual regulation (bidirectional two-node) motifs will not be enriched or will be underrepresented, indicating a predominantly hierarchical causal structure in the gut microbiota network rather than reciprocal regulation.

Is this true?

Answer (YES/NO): NO